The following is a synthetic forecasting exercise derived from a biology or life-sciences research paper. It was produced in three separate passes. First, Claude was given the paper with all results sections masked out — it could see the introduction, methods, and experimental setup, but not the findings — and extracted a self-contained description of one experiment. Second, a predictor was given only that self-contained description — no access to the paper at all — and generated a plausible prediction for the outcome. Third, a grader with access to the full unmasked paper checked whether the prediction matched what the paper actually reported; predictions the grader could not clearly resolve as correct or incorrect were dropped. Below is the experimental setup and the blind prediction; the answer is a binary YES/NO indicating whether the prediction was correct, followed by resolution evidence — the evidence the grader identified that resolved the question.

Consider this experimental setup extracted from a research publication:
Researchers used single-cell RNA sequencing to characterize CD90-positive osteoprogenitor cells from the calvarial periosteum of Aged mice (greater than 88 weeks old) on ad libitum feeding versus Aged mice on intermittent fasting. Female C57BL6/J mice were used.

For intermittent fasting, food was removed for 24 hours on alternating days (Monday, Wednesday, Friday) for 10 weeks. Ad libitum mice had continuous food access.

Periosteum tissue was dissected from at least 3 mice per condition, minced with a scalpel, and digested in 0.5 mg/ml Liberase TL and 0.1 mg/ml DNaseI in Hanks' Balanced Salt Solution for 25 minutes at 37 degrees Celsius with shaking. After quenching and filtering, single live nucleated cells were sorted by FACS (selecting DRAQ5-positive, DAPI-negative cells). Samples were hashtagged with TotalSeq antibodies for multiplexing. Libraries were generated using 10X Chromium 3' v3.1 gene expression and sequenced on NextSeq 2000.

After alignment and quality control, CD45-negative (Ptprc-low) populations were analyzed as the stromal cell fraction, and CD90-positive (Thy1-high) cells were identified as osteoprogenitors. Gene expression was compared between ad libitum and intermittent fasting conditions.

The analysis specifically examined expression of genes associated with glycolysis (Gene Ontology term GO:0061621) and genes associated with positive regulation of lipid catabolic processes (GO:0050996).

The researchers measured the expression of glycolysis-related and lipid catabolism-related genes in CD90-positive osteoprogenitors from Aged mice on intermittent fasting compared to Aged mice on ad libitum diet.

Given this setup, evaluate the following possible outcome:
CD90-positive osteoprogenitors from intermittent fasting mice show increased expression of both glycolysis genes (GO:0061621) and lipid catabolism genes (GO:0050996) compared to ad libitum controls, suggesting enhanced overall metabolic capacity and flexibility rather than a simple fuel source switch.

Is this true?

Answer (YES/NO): NO